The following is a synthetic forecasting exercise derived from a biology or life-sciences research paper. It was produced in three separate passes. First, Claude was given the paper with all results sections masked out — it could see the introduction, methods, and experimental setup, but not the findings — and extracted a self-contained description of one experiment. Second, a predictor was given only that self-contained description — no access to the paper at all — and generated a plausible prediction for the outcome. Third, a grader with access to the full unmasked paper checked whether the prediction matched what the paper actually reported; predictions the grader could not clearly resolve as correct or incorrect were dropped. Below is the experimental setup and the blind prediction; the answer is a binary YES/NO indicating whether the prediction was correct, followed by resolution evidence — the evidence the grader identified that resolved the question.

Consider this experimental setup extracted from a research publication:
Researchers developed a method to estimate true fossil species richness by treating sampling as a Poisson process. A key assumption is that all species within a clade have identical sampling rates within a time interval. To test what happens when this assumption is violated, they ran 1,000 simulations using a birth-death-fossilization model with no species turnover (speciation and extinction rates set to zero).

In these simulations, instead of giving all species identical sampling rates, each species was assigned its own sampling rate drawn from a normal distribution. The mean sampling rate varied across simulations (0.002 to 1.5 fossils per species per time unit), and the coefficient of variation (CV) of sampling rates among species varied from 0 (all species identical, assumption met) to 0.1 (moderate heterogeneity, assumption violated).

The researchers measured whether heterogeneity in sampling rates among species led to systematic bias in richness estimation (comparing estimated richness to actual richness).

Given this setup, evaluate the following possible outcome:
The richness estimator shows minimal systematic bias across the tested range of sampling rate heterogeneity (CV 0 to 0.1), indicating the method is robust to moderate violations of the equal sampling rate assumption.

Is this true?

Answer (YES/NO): YES